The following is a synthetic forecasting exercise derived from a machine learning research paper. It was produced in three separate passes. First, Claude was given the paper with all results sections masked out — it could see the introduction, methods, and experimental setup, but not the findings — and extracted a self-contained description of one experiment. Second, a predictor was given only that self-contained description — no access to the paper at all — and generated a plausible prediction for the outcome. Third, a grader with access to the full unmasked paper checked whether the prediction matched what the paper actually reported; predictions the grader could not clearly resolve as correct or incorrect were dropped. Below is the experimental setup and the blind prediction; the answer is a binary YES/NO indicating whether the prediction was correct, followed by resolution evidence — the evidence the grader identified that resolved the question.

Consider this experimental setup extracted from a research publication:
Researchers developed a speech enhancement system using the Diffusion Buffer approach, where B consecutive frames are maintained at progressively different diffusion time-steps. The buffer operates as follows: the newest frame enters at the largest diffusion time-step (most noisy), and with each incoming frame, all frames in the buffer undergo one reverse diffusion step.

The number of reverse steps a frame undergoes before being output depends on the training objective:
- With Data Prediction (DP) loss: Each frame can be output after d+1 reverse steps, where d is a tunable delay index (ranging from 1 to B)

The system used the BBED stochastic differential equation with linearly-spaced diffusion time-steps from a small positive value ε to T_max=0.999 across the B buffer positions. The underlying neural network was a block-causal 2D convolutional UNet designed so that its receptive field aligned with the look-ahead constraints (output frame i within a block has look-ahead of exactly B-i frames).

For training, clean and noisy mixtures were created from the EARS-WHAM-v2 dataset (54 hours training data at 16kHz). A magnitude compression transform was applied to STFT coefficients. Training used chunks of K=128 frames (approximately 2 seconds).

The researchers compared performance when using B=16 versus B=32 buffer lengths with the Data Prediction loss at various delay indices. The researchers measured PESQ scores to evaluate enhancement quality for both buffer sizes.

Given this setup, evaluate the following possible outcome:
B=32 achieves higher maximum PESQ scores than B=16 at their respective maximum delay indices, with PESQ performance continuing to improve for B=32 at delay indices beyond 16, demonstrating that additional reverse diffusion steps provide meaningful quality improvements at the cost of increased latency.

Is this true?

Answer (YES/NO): NO